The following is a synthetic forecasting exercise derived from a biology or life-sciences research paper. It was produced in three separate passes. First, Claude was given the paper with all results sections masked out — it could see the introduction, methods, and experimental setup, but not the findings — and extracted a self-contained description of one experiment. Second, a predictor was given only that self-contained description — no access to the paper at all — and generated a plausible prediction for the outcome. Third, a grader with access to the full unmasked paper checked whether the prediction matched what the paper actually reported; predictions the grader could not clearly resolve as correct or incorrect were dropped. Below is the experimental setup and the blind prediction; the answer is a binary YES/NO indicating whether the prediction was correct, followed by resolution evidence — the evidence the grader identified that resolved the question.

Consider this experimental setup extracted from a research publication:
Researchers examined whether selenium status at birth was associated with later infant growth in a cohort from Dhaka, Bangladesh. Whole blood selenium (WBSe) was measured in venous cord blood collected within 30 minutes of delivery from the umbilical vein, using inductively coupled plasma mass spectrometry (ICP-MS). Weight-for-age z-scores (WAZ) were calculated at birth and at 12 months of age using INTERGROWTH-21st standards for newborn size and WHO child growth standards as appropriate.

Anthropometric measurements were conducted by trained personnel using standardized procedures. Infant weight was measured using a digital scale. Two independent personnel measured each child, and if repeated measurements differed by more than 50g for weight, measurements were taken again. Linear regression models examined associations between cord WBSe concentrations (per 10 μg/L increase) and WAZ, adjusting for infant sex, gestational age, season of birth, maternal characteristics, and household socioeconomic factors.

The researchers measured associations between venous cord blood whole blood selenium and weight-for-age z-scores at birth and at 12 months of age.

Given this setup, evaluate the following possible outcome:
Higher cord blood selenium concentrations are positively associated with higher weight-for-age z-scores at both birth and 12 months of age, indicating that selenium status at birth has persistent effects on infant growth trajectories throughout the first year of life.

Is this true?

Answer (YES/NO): NO